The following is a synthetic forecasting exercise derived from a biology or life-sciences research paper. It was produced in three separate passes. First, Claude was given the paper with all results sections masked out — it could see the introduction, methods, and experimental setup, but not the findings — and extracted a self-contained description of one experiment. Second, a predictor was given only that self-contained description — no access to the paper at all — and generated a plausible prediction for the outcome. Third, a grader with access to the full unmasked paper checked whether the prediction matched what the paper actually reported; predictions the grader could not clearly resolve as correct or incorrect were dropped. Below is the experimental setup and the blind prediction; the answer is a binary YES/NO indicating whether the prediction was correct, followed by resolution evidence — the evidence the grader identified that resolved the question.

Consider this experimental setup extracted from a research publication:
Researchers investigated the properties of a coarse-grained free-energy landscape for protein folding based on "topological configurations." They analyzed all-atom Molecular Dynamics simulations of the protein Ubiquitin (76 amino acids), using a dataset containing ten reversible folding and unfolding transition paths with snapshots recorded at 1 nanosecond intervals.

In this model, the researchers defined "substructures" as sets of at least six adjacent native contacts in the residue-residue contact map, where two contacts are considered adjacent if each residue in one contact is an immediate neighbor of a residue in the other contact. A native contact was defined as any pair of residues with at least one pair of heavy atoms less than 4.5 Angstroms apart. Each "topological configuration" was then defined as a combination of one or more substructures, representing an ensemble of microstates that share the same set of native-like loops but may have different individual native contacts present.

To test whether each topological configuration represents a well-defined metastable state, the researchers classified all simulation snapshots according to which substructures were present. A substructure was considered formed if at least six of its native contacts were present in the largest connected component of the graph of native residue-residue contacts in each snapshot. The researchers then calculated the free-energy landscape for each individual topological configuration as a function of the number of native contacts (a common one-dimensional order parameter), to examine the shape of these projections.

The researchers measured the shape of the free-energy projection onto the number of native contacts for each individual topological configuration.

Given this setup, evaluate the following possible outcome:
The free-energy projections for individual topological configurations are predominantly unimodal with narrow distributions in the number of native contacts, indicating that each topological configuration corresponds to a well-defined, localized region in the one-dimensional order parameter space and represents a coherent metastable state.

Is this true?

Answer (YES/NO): YES